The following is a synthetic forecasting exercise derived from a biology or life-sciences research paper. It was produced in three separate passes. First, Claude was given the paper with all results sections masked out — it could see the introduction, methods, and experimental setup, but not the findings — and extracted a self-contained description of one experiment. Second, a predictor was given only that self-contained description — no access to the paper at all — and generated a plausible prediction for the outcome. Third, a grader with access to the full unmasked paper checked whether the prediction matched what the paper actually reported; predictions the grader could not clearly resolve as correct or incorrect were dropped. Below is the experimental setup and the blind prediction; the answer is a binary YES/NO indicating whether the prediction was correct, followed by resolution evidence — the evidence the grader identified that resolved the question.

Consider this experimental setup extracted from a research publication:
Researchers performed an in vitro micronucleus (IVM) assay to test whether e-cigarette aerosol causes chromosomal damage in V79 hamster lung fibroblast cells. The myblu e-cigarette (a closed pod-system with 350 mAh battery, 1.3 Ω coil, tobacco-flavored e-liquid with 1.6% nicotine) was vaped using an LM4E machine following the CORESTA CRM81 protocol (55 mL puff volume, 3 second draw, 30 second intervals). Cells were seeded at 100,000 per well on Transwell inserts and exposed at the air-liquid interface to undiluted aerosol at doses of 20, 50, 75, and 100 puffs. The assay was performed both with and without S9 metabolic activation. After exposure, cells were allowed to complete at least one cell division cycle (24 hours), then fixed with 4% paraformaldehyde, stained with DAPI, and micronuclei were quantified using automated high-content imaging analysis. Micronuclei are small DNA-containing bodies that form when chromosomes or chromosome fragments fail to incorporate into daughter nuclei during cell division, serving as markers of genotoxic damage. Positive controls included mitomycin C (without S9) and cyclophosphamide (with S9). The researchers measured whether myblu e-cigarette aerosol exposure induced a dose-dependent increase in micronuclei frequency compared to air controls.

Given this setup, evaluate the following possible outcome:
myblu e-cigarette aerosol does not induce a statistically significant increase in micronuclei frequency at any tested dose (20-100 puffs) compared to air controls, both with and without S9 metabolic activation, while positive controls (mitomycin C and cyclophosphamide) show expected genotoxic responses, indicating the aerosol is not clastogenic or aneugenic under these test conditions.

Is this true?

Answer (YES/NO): YES